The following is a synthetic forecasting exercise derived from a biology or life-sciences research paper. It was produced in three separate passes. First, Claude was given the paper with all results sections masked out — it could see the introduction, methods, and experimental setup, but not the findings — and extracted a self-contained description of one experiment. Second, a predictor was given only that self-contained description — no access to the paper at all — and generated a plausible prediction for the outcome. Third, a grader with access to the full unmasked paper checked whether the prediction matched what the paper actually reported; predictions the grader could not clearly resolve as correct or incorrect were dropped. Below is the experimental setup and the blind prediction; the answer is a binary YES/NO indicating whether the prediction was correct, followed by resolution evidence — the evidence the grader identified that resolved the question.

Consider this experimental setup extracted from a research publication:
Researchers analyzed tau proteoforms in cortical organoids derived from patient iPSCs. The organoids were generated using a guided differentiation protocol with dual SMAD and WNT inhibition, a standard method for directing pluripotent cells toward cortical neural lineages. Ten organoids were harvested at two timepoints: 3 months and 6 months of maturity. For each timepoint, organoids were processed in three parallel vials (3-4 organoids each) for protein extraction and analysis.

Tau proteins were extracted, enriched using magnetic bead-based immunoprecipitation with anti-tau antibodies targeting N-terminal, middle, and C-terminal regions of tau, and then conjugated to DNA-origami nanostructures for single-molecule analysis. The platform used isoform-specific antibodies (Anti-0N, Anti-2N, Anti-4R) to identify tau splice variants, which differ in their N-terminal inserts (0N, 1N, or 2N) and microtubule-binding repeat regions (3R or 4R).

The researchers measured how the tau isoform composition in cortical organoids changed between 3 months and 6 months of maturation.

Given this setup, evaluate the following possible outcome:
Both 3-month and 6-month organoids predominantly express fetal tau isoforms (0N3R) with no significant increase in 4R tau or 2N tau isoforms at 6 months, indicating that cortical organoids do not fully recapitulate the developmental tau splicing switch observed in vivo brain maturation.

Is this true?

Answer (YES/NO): NO